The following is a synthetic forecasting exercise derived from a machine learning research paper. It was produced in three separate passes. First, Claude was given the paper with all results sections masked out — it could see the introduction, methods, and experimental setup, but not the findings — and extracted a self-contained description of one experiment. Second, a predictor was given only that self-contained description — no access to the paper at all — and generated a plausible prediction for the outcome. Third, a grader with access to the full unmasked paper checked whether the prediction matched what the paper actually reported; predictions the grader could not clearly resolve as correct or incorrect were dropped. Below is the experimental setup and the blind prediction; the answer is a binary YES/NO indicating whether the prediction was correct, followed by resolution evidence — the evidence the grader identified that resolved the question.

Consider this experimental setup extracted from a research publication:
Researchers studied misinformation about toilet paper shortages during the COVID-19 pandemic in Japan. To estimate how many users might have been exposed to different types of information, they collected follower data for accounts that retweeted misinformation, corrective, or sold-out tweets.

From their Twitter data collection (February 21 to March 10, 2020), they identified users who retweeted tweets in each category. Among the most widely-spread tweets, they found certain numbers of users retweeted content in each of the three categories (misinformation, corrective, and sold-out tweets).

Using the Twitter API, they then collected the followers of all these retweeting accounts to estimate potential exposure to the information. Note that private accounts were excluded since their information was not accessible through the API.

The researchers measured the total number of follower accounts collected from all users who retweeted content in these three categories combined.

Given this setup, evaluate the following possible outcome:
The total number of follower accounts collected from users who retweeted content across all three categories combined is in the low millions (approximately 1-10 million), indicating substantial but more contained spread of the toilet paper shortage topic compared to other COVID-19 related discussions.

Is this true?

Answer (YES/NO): NO